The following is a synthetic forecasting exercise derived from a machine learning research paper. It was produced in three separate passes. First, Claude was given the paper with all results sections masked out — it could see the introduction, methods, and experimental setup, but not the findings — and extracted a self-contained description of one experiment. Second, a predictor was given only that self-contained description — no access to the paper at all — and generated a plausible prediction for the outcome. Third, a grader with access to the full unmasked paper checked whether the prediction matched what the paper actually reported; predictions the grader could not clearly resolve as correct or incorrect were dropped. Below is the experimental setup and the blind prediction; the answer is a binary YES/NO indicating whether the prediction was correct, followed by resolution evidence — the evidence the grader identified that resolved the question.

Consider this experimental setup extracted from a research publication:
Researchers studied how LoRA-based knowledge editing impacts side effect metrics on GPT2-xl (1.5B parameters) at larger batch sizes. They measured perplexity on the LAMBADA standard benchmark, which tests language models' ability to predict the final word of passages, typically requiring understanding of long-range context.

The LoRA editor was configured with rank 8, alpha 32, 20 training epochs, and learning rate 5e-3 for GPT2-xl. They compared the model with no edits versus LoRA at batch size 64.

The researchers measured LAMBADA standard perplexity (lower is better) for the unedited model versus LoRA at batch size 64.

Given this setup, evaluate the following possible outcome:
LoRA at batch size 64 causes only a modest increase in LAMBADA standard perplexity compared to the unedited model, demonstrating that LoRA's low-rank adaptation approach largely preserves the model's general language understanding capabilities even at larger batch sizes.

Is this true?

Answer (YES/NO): NO